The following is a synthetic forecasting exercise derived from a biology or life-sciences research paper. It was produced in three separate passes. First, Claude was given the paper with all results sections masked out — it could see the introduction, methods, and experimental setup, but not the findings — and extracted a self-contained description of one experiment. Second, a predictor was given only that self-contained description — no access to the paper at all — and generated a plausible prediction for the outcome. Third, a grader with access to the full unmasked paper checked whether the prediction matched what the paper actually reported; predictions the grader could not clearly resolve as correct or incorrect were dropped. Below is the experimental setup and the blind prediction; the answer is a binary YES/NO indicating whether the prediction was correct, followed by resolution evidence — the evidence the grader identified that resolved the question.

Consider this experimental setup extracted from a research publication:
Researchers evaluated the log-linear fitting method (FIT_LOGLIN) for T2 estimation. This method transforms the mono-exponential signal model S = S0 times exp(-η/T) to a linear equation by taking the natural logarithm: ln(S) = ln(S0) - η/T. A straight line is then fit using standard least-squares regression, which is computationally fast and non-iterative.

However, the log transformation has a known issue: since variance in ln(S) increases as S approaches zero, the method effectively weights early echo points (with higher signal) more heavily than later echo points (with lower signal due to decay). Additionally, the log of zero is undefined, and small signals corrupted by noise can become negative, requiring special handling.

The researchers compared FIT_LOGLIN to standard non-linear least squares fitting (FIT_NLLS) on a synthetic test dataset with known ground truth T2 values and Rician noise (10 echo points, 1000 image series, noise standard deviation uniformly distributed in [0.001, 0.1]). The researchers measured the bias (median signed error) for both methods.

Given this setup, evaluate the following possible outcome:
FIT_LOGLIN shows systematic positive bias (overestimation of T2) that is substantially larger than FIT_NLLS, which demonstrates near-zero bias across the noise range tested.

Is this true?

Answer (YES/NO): NO